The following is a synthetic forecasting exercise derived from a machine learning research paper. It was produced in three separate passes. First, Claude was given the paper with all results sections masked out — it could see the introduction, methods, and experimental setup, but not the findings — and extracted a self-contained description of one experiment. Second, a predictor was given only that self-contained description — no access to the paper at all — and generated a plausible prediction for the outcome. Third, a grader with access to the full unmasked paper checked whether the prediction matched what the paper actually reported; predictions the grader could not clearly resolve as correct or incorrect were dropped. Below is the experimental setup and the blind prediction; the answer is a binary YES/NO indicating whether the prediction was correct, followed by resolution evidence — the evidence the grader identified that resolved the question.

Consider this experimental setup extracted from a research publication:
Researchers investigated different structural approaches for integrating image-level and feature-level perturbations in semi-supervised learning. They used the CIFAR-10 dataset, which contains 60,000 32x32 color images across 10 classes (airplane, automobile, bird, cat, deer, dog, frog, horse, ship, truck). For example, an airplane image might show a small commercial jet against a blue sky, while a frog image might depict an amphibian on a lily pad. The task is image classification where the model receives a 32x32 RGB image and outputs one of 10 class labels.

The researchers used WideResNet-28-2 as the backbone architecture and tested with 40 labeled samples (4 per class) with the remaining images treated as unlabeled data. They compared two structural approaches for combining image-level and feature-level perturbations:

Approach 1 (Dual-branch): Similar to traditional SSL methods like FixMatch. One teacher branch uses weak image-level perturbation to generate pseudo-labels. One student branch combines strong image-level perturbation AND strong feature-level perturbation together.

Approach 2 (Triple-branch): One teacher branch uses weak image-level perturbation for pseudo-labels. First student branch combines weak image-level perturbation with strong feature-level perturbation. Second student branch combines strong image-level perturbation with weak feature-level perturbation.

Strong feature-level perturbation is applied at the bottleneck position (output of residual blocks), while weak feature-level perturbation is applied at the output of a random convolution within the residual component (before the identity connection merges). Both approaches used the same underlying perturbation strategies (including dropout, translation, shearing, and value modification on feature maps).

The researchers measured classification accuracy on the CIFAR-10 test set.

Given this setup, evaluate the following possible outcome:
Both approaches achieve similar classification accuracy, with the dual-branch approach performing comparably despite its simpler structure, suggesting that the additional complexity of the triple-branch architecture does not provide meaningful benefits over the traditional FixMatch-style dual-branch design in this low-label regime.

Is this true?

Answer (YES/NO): NO